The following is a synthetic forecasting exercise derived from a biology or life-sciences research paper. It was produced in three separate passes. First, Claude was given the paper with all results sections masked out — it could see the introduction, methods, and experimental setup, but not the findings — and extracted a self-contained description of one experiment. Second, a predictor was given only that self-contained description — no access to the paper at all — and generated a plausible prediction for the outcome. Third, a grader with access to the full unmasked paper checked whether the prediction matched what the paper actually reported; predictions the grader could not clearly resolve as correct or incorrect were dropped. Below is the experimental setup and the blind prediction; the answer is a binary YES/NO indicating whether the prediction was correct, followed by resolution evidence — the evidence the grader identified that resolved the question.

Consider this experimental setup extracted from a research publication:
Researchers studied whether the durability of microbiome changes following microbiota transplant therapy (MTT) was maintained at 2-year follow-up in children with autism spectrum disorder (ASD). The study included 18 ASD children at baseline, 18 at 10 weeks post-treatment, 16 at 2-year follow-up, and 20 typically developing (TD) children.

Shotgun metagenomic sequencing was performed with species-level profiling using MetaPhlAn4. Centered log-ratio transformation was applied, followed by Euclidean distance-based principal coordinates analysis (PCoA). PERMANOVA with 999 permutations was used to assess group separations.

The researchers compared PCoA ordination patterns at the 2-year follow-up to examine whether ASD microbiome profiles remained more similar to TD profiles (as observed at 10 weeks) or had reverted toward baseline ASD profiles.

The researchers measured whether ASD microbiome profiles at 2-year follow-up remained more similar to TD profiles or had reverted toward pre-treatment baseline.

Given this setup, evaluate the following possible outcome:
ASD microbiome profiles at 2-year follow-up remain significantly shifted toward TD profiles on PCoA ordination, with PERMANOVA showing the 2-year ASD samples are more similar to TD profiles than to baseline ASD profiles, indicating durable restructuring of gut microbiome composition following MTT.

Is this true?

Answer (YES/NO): NO